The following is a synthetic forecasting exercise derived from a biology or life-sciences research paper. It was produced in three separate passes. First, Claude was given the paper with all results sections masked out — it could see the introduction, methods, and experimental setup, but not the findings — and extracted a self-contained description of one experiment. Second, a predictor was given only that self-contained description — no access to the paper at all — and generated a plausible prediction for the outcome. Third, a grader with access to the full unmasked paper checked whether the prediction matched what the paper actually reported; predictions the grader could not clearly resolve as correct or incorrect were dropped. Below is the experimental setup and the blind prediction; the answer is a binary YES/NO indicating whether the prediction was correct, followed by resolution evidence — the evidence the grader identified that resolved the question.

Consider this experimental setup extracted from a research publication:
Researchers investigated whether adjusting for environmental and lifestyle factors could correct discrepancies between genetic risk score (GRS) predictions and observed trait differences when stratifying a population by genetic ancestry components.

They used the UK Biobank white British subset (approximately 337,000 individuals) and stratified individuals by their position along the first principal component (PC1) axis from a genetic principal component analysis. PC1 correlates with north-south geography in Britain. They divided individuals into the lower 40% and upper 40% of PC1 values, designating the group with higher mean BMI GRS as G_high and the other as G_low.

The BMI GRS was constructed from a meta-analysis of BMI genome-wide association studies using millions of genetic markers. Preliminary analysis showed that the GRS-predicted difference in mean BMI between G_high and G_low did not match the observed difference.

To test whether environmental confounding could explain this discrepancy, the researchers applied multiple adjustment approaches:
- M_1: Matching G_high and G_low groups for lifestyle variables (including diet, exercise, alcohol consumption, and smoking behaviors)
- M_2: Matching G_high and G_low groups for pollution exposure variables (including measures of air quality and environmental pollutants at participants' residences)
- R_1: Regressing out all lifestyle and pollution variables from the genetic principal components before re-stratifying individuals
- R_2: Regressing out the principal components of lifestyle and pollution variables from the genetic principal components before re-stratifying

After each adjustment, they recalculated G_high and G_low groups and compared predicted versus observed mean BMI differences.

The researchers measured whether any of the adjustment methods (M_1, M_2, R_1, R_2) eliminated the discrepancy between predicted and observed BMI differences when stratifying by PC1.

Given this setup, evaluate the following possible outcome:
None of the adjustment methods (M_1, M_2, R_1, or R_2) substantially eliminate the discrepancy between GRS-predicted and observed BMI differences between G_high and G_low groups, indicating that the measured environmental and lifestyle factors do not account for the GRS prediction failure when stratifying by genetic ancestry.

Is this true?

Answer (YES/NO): YES